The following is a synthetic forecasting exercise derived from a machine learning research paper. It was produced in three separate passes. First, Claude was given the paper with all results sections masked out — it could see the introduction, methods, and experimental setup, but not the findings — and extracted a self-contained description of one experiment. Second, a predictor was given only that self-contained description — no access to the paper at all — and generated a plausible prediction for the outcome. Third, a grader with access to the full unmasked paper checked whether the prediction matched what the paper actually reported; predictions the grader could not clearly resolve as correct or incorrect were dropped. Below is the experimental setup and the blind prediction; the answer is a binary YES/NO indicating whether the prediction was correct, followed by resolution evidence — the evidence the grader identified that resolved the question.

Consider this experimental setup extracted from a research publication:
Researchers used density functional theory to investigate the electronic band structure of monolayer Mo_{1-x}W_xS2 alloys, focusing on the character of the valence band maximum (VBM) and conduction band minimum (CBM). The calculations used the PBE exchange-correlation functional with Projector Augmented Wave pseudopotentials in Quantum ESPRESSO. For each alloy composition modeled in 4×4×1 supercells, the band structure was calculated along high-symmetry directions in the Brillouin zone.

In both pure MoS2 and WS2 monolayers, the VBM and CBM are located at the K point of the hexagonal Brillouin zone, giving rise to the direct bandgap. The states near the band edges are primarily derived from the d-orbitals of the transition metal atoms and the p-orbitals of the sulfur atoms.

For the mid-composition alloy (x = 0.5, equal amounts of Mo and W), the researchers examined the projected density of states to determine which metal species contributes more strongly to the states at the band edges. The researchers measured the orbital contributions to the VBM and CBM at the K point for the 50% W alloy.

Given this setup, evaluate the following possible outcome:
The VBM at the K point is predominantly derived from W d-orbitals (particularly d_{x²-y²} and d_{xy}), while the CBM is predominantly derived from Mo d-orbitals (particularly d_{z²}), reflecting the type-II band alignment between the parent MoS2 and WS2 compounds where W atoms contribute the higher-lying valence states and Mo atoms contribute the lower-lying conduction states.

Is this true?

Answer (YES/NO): NO